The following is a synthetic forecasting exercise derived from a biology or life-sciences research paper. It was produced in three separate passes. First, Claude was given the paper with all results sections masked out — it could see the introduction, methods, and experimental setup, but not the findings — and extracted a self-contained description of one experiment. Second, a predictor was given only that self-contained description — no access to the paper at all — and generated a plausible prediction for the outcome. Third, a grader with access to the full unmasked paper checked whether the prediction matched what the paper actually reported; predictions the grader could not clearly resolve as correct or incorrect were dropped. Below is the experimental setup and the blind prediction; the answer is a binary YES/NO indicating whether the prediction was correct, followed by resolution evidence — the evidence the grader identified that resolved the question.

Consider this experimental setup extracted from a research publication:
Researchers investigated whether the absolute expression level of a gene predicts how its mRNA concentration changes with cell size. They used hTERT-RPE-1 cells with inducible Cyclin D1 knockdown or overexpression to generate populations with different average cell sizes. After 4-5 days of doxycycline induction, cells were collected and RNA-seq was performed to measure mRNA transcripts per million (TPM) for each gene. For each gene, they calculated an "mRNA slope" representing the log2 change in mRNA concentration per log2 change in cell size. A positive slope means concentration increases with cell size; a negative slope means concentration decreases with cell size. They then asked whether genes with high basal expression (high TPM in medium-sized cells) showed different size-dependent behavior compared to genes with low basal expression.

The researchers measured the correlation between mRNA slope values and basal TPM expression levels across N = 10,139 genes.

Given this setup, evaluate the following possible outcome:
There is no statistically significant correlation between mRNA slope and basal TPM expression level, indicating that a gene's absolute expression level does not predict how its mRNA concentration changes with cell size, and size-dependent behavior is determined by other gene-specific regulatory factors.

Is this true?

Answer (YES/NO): YES